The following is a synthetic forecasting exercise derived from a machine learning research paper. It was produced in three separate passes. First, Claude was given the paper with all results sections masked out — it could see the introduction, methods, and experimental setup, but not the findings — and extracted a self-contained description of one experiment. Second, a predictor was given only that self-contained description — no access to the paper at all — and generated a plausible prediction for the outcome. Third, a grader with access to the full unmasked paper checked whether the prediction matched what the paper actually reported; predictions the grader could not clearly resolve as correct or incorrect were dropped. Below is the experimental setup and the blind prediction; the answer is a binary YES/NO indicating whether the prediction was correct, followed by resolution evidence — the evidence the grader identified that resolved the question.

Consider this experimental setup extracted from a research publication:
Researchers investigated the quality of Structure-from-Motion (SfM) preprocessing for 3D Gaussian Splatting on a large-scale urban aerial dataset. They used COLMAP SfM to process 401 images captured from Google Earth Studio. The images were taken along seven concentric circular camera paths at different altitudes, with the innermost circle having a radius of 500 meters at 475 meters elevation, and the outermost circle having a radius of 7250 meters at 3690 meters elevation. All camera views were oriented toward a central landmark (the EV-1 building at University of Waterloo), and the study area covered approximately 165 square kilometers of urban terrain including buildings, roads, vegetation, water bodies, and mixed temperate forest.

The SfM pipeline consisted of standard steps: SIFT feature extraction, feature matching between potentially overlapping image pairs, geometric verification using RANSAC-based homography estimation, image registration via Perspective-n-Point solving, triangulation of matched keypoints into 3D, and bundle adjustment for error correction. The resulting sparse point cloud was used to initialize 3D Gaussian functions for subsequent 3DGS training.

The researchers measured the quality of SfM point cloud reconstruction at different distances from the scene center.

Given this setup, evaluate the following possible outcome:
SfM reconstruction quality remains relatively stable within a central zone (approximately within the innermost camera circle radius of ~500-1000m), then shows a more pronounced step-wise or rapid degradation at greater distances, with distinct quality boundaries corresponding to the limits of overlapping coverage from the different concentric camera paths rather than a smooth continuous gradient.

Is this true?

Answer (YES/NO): YES